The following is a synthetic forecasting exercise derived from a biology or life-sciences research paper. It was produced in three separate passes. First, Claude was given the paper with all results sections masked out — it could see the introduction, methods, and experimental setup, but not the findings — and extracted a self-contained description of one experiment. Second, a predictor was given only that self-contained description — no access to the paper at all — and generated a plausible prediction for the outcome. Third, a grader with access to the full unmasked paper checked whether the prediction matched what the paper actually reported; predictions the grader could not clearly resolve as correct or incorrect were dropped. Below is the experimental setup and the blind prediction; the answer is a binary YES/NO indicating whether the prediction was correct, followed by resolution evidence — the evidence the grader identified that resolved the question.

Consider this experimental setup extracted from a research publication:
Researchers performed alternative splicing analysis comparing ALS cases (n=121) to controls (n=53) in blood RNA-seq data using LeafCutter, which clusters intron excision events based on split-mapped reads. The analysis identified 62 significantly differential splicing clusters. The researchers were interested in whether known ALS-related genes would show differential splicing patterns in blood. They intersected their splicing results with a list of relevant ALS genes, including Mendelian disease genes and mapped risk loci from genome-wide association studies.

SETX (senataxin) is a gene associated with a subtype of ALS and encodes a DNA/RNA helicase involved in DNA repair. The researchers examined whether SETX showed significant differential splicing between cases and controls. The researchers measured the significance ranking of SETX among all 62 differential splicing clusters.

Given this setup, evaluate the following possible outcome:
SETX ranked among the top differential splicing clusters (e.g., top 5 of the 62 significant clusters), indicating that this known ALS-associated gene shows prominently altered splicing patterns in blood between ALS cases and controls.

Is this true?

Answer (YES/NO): NO